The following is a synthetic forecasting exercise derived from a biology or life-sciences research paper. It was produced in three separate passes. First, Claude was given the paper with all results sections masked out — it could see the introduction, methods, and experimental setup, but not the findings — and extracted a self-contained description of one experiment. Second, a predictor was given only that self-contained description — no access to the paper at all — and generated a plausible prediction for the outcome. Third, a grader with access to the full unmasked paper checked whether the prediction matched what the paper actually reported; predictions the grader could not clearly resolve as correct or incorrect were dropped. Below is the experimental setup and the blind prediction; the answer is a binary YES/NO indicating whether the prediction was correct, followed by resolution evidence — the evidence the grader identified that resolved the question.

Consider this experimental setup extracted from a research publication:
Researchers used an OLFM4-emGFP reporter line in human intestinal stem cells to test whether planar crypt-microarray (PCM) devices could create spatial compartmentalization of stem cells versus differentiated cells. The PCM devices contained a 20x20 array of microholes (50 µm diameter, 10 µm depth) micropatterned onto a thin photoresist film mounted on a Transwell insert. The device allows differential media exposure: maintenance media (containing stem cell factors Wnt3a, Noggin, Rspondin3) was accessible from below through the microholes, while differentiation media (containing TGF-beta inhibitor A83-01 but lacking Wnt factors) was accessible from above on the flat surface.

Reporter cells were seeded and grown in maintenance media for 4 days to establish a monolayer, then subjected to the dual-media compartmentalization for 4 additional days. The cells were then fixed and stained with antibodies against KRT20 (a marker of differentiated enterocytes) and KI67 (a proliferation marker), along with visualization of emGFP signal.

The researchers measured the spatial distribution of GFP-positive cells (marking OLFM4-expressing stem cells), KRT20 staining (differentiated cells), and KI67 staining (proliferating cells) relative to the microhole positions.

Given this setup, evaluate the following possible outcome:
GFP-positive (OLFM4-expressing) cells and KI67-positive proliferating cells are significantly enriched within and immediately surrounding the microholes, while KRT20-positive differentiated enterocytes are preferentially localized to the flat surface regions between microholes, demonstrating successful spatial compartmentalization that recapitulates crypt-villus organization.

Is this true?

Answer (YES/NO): YES